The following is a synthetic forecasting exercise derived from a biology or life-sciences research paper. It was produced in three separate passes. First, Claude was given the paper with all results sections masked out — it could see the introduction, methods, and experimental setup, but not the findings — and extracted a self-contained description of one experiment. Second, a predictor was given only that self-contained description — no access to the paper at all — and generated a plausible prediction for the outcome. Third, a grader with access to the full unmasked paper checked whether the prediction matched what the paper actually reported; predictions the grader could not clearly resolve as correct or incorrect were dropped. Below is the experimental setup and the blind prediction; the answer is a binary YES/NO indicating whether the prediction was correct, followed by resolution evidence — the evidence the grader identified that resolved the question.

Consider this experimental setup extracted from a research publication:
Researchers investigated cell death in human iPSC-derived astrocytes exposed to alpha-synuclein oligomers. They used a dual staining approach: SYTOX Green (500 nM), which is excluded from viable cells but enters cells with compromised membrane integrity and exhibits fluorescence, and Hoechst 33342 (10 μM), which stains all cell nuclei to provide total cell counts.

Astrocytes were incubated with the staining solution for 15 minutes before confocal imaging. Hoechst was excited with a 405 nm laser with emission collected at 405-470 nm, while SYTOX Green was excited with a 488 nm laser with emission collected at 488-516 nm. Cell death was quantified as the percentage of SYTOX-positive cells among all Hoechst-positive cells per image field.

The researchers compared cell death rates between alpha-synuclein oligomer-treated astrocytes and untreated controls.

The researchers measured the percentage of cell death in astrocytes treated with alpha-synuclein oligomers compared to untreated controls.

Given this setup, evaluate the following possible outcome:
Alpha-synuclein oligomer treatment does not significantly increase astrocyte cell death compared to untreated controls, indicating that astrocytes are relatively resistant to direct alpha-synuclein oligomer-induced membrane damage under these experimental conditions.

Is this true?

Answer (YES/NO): NO